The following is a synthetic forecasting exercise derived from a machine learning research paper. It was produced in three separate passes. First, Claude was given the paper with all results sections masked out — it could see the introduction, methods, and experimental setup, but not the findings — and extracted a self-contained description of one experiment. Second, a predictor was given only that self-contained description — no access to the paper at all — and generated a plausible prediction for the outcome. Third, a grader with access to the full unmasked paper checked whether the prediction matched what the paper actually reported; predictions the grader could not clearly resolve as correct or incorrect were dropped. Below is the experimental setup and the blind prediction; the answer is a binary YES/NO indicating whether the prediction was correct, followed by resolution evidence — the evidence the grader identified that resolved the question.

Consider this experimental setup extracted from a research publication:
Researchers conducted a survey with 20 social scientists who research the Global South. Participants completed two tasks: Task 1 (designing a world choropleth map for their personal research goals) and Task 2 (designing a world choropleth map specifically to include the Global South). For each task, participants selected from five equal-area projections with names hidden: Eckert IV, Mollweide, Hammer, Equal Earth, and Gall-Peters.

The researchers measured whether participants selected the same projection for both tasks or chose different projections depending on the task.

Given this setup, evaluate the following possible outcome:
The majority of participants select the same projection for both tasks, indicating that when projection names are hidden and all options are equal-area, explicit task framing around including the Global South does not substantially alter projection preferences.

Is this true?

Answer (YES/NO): NO